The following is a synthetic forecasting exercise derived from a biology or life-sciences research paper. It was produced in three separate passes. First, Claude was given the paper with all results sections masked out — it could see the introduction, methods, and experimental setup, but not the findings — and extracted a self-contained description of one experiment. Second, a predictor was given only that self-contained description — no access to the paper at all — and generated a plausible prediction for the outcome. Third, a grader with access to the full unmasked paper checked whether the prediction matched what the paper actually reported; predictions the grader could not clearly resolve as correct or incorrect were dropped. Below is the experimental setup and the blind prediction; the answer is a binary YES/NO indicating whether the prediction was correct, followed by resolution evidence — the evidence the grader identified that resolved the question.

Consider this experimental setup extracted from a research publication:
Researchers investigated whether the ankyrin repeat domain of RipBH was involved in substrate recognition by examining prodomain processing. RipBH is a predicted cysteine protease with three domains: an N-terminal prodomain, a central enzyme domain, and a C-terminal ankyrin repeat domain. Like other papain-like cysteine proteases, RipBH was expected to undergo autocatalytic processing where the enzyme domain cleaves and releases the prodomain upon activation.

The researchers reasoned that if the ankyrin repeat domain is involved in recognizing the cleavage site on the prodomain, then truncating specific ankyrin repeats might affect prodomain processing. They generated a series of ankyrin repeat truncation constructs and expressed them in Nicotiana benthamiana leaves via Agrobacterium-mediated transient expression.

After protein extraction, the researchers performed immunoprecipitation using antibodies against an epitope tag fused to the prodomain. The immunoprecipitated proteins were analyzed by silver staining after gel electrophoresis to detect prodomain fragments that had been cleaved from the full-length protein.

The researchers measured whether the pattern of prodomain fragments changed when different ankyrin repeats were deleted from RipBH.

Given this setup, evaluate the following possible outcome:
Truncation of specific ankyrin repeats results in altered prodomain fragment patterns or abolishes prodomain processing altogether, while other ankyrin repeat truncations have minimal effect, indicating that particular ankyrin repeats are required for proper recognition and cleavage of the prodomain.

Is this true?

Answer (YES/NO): NO